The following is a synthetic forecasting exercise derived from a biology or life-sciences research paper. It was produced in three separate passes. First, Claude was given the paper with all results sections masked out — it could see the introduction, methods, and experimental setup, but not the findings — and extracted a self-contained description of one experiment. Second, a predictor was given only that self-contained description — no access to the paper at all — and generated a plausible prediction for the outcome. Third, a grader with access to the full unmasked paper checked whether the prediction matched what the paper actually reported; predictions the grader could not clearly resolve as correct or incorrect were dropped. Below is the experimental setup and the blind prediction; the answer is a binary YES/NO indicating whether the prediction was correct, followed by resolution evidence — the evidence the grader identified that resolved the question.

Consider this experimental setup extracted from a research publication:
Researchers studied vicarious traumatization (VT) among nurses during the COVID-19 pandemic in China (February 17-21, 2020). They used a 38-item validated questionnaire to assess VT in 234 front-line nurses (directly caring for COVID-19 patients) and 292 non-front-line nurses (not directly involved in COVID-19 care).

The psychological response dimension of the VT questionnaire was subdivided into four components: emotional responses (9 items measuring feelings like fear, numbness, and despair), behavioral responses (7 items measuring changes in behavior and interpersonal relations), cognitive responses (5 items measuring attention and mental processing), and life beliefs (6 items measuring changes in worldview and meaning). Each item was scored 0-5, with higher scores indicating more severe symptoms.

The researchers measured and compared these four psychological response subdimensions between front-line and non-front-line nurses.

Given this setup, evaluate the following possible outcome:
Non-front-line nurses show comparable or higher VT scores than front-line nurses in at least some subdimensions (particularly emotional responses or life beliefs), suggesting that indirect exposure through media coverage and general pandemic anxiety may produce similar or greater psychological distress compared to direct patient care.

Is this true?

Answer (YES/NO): YES